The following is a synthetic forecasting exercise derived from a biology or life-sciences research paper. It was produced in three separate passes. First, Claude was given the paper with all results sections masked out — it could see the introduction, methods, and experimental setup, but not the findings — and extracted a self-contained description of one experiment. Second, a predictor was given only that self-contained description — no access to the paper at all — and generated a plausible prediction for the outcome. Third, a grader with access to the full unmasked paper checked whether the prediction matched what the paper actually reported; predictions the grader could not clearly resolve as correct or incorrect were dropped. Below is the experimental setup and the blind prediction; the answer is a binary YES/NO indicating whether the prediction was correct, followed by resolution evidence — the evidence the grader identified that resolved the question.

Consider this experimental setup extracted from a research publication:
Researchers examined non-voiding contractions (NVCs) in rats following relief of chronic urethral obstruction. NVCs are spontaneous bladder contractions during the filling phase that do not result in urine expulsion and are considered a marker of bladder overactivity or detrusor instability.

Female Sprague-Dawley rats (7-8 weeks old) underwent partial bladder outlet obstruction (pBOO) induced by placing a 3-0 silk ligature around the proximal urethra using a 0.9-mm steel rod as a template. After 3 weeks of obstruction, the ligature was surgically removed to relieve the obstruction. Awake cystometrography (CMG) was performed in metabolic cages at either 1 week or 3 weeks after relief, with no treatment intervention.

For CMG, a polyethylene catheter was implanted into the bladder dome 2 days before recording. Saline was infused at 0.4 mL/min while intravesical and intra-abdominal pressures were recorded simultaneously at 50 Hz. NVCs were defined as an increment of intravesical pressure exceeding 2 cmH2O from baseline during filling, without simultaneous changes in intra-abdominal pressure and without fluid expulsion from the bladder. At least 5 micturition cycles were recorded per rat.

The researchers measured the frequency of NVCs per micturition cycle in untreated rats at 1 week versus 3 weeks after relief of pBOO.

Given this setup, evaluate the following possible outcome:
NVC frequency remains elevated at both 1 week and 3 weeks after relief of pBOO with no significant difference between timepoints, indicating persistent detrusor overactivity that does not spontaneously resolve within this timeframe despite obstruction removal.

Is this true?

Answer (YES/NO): YES